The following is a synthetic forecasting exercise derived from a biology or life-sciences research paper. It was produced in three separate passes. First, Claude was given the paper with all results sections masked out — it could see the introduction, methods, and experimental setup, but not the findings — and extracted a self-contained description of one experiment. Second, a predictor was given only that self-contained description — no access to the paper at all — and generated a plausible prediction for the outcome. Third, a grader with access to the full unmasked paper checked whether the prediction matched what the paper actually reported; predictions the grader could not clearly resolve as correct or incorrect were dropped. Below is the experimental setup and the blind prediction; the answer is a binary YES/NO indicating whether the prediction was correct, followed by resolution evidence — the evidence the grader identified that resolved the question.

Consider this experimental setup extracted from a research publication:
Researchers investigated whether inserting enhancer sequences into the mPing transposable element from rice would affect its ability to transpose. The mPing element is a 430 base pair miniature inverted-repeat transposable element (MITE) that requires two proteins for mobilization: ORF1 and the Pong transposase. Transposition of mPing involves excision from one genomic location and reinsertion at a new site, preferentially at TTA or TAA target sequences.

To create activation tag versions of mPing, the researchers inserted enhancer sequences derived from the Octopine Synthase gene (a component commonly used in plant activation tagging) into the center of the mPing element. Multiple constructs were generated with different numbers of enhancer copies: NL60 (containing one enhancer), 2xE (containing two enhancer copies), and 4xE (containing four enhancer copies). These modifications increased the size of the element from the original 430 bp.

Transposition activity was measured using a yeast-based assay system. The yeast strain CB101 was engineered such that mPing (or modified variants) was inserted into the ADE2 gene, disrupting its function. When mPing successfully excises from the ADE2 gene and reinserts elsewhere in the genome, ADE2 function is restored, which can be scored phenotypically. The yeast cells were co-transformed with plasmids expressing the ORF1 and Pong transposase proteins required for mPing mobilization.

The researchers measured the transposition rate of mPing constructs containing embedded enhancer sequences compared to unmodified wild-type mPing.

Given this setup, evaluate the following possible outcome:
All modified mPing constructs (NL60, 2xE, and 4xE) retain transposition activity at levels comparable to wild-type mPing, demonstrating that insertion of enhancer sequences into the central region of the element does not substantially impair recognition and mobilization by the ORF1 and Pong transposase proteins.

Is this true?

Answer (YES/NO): NO